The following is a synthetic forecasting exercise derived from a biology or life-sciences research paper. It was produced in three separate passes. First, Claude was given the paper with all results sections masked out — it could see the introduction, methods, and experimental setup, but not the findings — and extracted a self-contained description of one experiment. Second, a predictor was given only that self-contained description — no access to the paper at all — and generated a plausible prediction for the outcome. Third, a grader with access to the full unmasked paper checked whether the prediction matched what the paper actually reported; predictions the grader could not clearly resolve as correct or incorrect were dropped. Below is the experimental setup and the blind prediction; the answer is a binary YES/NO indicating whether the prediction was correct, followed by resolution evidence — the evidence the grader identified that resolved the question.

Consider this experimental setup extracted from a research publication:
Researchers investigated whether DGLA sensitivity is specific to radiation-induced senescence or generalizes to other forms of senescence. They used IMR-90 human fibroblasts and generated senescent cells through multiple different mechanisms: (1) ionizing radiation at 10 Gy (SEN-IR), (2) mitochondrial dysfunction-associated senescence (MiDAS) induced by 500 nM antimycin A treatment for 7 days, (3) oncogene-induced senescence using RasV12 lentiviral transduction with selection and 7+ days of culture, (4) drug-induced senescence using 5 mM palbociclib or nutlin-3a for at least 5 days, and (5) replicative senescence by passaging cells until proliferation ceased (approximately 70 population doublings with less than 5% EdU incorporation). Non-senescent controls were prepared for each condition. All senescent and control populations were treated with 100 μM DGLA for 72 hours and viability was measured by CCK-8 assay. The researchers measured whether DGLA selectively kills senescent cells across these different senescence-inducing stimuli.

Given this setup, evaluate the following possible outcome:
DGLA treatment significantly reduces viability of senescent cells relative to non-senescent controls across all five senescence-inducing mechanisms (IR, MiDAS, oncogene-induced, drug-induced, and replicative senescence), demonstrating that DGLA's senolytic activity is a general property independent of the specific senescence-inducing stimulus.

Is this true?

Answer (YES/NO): YES